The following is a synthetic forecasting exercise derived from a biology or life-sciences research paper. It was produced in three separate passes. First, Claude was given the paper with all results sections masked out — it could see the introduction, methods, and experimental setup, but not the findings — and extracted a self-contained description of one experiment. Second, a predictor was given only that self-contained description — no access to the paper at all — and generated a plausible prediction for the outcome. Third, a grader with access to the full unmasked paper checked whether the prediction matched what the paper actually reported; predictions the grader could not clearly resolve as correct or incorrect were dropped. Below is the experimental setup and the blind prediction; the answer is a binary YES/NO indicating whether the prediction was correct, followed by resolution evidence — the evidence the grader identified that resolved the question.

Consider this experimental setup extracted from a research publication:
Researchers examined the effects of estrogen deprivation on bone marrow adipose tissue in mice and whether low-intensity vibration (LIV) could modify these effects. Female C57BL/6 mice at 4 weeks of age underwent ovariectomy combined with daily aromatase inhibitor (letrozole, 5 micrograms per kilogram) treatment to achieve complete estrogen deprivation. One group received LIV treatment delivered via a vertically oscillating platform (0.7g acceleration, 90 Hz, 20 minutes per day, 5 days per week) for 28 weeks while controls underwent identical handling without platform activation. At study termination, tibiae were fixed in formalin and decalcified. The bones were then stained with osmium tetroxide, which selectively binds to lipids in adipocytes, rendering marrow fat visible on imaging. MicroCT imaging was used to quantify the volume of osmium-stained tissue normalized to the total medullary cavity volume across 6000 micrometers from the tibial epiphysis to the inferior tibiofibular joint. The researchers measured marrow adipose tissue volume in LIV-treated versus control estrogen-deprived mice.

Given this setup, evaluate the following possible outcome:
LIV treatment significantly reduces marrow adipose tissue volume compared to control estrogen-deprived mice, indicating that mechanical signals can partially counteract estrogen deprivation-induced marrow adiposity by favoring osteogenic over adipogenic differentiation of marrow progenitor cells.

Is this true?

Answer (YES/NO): NO